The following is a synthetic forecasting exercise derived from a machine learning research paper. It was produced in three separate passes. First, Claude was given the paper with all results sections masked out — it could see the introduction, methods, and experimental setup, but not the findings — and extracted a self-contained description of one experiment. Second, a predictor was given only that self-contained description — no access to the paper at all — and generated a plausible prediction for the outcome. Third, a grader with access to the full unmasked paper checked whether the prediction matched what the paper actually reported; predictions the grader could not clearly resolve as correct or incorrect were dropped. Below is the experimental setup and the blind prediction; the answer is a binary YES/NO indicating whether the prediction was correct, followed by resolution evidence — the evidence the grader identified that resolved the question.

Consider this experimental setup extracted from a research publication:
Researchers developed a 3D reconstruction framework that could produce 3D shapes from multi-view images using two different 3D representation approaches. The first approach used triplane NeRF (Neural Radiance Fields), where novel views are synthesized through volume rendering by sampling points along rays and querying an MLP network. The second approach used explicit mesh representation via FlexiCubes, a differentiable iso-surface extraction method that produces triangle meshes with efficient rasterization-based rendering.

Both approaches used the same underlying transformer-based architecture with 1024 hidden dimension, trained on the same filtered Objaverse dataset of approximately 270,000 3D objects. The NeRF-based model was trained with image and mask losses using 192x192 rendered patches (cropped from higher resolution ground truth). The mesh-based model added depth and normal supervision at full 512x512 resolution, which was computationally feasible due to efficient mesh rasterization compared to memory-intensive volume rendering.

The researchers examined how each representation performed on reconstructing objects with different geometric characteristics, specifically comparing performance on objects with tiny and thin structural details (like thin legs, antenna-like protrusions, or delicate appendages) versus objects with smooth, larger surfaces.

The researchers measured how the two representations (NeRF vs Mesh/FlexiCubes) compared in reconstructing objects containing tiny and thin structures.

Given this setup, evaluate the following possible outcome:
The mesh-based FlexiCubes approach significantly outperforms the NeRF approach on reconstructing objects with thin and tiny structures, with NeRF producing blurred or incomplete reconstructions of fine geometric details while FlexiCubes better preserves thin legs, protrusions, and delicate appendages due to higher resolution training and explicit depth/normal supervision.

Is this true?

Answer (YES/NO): NO